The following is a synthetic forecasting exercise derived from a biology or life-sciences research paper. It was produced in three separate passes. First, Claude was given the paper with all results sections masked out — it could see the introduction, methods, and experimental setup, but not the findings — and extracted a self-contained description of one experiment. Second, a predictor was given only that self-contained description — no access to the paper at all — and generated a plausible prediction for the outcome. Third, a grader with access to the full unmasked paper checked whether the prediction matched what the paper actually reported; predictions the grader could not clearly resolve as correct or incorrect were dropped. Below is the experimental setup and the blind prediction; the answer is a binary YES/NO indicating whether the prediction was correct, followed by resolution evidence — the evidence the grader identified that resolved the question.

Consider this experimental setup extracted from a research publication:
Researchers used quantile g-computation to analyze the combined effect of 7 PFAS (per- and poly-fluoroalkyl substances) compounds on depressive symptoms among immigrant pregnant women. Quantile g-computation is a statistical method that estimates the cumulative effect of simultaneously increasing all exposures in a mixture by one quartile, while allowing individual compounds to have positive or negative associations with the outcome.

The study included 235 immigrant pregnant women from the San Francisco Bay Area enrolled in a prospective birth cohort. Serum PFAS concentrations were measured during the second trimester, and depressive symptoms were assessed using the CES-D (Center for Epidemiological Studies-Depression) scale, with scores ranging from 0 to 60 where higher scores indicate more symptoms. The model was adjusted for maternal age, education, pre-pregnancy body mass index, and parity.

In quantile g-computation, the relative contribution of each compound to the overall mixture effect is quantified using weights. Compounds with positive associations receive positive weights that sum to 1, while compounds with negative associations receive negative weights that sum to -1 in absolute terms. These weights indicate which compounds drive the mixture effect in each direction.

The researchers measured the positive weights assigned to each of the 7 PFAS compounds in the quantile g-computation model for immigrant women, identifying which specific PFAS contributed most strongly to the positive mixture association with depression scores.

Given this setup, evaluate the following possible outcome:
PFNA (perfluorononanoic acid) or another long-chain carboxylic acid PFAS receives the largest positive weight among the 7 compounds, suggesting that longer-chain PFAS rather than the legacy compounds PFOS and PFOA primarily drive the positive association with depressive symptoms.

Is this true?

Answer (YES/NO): NO